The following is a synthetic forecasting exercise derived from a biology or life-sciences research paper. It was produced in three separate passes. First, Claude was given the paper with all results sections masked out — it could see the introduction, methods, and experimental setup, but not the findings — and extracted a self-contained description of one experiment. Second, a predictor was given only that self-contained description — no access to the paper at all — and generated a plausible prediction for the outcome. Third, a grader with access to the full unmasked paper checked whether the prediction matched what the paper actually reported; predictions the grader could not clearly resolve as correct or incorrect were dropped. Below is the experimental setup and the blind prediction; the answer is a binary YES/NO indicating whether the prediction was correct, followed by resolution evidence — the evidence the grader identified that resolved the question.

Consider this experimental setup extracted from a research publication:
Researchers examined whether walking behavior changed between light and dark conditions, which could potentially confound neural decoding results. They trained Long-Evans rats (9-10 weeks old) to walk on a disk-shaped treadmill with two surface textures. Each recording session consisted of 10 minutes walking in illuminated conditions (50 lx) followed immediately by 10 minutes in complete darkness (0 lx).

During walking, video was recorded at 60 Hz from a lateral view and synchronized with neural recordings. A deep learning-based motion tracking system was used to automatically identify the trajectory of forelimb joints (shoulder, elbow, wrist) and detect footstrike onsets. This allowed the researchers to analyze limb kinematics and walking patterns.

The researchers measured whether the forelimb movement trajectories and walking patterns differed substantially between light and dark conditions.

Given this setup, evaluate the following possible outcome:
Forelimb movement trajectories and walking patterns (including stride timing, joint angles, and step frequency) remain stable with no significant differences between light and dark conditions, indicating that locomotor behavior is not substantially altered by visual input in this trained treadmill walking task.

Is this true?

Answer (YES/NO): YES